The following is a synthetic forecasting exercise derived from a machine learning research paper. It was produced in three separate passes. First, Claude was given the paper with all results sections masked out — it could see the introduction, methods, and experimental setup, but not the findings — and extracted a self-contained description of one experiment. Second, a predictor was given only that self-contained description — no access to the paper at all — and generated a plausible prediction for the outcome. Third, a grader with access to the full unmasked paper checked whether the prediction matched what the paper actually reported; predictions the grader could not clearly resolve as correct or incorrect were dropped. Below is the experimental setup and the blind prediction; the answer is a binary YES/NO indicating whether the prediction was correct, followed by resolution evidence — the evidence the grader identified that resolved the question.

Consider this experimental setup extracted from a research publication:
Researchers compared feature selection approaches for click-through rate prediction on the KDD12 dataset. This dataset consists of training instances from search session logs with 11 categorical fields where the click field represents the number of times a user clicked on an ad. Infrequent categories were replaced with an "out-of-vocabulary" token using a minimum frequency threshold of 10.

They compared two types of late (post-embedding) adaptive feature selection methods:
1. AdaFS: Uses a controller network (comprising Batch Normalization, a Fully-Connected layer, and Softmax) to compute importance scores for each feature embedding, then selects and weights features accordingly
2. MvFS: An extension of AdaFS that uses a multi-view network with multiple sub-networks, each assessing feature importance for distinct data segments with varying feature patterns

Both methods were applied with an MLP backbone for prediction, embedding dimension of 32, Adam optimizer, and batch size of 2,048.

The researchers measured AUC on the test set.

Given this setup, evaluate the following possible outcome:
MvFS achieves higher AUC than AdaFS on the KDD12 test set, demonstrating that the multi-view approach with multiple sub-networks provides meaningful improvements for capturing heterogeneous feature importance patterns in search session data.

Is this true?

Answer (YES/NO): YES